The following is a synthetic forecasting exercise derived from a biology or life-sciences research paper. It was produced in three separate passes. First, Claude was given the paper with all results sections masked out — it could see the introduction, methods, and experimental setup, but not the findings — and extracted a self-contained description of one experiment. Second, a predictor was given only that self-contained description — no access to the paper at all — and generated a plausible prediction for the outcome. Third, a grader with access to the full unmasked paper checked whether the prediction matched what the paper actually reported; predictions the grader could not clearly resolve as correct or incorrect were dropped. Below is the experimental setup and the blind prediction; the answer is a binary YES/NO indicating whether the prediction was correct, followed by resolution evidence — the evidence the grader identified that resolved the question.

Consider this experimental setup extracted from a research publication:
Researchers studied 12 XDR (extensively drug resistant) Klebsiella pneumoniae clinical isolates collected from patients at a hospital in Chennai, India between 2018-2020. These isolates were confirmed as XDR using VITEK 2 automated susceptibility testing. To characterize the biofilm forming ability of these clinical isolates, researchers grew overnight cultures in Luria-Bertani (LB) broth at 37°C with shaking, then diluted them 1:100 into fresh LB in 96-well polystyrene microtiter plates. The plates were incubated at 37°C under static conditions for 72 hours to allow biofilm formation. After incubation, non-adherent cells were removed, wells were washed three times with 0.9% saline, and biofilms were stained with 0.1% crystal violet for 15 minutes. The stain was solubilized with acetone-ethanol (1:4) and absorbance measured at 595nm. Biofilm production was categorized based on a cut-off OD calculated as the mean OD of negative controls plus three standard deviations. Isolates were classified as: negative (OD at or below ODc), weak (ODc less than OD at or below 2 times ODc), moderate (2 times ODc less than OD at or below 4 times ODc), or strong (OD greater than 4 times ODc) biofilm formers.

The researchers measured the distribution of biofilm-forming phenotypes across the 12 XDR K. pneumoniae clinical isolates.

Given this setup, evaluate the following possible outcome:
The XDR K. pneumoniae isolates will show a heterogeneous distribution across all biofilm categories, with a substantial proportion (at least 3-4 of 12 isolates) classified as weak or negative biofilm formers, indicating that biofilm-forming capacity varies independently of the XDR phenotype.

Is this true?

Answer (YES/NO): NO